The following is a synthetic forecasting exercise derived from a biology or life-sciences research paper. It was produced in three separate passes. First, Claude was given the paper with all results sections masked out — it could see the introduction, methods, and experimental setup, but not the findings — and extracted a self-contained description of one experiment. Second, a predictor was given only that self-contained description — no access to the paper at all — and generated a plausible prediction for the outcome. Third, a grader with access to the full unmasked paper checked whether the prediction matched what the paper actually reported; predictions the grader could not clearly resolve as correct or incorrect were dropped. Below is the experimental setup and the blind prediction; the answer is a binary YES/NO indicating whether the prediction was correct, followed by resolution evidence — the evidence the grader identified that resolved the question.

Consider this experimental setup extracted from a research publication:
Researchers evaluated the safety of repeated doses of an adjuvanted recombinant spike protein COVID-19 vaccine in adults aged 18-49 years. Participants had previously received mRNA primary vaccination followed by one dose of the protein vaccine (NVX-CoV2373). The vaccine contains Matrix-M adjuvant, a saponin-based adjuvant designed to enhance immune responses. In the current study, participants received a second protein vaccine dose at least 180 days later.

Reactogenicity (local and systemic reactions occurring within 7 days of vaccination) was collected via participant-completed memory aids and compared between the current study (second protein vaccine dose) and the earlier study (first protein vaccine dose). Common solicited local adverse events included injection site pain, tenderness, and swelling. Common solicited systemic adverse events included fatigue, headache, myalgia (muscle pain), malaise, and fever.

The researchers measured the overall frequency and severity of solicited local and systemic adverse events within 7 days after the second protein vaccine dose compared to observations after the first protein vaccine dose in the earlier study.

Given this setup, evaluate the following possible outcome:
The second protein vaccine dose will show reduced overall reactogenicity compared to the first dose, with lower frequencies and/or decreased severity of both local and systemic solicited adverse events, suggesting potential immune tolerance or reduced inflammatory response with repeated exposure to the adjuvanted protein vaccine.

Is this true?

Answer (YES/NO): NO